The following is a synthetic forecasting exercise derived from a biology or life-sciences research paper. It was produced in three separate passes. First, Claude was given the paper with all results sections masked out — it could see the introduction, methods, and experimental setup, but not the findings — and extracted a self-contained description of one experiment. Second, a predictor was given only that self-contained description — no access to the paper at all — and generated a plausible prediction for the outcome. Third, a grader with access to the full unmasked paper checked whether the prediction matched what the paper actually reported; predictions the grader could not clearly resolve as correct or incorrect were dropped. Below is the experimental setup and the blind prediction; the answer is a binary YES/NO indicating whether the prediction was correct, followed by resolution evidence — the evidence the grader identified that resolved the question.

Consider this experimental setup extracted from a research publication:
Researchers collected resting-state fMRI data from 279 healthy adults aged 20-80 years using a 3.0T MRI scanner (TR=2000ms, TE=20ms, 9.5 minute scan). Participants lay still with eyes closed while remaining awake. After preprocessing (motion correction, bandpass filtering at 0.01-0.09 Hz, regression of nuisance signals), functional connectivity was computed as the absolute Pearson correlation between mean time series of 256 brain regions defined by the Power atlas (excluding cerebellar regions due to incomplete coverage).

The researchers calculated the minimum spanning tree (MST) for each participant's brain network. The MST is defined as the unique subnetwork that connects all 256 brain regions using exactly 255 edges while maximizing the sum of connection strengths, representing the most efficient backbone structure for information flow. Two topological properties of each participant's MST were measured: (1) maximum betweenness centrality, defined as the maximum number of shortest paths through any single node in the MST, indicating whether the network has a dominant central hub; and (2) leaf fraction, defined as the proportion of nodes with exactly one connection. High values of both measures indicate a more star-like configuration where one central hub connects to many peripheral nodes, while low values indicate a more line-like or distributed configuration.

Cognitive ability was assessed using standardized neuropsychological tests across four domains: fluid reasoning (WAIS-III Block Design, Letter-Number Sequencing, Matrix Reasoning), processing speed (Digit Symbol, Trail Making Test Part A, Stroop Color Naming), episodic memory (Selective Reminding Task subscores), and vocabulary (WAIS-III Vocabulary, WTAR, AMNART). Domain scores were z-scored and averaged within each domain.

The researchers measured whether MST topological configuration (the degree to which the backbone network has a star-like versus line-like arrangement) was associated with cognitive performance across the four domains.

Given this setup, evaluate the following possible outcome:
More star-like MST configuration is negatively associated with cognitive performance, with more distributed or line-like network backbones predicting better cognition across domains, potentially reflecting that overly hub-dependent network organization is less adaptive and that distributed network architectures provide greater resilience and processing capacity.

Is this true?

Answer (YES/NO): NO